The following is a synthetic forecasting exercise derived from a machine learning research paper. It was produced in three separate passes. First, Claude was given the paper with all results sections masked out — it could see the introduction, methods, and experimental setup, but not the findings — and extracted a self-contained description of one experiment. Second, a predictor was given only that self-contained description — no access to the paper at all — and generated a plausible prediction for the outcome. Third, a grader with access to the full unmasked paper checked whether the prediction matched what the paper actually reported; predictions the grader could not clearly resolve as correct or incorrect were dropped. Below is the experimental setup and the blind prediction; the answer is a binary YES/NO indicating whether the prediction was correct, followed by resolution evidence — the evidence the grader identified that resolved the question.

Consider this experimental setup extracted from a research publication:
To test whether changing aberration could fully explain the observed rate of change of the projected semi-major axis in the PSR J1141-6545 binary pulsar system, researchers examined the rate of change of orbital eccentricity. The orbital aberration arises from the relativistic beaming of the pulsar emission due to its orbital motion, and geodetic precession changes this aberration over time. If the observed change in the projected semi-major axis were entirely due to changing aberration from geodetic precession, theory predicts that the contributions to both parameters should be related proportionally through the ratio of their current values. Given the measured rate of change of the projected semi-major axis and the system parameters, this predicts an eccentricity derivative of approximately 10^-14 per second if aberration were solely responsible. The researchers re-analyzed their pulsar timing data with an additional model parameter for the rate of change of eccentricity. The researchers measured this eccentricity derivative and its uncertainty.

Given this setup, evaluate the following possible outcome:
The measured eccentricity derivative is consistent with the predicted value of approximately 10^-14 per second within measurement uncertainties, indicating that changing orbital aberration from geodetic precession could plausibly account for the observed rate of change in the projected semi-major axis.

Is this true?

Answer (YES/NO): NO